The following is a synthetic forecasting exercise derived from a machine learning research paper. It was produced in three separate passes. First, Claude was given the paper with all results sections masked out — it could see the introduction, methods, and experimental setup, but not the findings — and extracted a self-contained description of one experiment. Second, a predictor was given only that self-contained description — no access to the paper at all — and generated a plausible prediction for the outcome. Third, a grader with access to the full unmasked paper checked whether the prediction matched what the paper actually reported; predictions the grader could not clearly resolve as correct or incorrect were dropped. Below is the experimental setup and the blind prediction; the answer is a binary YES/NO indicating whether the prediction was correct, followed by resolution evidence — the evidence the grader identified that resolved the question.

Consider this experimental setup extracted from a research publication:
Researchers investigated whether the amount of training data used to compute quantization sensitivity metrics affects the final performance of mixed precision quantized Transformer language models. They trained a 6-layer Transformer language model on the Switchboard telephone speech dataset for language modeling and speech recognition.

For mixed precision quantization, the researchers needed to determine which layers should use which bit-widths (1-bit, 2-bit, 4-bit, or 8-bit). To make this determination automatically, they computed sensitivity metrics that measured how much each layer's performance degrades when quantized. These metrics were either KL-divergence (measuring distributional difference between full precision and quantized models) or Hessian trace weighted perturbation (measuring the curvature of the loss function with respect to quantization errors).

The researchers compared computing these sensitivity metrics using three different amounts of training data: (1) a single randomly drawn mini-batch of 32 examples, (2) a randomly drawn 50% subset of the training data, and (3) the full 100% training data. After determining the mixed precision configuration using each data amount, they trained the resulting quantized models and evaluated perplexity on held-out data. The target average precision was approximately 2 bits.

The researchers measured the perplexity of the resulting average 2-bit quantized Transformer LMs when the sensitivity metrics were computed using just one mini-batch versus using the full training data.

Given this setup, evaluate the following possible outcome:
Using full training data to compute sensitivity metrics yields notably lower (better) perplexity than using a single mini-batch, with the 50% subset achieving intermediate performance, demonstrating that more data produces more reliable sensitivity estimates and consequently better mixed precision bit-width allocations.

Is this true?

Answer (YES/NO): NO